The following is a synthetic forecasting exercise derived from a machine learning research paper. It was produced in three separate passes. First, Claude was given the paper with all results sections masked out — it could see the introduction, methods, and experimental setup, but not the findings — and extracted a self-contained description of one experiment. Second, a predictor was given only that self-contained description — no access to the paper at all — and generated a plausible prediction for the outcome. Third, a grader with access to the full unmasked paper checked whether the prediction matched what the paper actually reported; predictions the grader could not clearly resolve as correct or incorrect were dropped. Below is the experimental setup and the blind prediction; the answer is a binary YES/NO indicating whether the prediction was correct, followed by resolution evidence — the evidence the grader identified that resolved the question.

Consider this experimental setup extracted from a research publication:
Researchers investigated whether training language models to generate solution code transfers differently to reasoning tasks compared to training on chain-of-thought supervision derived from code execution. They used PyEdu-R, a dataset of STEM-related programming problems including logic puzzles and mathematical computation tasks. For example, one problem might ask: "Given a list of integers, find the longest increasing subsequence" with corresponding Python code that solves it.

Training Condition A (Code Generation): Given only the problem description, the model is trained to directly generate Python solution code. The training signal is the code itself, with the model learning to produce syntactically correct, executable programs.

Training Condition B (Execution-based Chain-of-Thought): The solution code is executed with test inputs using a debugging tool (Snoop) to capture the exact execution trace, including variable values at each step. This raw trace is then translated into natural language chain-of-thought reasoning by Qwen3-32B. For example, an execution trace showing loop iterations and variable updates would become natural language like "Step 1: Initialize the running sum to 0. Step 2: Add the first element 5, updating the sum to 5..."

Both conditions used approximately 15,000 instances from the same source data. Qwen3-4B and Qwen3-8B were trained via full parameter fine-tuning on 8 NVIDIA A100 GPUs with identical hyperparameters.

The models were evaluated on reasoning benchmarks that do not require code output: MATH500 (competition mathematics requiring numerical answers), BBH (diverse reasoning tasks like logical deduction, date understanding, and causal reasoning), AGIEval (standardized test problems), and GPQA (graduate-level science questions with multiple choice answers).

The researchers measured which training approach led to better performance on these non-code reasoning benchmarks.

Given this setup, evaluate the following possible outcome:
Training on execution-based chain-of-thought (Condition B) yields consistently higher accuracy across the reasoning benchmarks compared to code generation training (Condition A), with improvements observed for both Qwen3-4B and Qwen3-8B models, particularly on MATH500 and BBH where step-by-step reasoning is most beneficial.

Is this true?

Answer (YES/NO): NO